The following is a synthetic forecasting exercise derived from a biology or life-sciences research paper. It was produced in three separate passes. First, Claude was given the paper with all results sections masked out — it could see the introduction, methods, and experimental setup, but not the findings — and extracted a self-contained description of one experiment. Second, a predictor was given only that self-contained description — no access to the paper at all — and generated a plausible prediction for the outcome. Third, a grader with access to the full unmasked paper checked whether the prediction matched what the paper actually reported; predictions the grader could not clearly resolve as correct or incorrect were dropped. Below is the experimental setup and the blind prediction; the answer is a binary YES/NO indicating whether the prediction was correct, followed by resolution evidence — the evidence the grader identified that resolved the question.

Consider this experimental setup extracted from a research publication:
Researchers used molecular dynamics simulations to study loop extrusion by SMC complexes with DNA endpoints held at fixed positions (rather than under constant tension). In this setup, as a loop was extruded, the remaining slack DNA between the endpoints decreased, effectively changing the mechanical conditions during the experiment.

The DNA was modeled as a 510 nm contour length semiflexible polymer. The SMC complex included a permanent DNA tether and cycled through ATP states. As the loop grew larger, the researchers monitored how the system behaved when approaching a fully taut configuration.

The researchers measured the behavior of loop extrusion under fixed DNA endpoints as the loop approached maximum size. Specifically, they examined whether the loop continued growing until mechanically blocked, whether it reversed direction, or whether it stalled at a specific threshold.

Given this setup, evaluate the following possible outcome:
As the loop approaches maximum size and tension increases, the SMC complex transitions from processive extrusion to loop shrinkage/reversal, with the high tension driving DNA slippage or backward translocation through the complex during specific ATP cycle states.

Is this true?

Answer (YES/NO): NO